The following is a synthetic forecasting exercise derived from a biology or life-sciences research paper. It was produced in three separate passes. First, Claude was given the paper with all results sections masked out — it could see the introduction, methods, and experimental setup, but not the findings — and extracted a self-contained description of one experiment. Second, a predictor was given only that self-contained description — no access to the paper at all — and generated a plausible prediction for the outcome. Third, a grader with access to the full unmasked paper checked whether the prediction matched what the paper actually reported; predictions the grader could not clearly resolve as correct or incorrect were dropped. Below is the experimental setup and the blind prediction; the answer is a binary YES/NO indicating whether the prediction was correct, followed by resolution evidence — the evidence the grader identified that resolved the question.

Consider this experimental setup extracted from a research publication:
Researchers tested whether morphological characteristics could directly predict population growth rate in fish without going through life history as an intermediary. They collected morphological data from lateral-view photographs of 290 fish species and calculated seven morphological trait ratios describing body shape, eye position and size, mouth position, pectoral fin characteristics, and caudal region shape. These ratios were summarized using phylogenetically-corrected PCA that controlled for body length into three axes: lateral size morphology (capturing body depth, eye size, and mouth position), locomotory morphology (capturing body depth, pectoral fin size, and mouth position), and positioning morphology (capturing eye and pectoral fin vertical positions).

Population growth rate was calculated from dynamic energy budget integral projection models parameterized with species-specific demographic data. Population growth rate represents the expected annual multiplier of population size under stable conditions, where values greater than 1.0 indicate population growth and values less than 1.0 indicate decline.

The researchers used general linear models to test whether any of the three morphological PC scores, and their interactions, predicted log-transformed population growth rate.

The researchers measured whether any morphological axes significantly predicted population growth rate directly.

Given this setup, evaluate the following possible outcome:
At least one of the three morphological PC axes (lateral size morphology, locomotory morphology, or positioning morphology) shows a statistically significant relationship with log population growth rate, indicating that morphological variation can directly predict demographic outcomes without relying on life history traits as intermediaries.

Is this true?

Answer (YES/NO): YES